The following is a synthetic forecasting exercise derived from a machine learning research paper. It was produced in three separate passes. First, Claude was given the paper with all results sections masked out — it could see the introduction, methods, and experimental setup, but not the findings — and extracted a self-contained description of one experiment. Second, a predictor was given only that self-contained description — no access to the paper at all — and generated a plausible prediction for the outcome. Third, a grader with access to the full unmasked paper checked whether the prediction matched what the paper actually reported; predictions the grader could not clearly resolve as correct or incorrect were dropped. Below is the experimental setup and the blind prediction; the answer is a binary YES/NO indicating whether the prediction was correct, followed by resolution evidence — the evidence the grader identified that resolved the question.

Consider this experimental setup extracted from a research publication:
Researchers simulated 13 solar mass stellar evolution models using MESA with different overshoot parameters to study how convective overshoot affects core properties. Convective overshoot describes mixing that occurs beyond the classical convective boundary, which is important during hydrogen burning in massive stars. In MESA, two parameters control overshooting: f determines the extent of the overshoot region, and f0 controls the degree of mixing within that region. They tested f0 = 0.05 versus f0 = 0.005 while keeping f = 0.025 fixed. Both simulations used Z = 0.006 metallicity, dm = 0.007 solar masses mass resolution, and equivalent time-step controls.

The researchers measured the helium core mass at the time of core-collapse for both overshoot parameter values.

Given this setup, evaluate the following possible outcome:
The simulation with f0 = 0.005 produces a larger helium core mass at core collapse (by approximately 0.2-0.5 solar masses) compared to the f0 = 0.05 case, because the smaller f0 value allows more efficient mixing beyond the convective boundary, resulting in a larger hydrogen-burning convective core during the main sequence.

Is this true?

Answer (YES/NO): NO